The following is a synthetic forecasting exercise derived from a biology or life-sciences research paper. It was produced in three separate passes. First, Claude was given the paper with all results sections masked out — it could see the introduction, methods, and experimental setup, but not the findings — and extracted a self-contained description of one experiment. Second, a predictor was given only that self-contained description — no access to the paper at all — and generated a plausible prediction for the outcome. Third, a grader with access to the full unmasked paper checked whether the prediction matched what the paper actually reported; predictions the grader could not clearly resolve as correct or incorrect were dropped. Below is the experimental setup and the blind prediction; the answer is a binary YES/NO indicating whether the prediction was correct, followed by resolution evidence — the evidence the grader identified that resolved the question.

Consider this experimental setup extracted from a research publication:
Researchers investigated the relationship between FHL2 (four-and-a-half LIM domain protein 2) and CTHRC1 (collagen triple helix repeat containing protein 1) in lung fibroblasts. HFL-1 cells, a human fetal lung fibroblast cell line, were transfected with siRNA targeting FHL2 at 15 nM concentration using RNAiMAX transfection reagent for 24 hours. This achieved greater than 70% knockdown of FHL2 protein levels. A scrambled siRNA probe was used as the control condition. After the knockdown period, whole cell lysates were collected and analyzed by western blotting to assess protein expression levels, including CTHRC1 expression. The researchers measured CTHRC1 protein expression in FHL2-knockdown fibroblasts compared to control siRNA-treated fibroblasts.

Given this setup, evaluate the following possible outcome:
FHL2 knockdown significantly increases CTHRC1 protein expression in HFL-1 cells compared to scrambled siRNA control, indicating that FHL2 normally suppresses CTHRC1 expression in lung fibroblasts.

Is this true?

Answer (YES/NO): NO